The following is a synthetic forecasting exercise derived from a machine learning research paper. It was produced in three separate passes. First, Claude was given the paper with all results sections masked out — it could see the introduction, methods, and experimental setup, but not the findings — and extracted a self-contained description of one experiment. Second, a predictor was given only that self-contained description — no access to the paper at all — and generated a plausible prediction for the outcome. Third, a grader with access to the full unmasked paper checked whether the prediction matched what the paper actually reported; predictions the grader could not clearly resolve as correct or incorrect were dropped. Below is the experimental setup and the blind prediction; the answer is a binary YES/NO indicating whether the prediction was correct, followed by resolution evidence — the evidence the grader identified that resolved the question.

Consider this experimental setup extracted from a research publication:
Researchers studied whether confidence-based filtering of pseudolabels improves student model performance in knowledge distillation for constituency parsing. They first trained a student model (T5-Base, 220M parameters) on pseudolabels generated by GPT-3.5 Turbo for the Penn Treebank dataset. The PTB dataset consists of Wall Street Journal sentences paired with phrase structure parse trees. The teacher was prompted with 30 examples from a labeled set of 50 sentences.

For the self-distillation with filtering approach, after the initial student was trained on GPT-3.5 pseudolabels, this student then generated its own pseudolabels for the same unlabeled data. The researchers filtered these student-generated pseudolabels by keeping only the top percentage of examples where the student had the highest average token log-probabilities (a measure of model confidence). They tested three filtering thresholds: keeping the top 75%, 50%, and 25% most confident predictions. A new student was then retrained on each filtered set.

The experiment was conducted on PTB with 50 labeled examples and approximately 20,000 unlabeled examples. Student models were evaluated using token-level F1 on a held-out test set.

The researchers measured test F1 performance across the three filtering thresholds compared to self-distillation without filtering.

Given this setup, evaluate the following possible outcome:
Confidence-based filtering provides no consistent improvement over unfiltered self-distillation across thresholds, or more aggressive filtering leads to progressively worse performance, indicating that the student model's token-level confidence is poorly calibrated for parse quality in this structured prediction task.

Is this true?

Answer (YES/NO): NO